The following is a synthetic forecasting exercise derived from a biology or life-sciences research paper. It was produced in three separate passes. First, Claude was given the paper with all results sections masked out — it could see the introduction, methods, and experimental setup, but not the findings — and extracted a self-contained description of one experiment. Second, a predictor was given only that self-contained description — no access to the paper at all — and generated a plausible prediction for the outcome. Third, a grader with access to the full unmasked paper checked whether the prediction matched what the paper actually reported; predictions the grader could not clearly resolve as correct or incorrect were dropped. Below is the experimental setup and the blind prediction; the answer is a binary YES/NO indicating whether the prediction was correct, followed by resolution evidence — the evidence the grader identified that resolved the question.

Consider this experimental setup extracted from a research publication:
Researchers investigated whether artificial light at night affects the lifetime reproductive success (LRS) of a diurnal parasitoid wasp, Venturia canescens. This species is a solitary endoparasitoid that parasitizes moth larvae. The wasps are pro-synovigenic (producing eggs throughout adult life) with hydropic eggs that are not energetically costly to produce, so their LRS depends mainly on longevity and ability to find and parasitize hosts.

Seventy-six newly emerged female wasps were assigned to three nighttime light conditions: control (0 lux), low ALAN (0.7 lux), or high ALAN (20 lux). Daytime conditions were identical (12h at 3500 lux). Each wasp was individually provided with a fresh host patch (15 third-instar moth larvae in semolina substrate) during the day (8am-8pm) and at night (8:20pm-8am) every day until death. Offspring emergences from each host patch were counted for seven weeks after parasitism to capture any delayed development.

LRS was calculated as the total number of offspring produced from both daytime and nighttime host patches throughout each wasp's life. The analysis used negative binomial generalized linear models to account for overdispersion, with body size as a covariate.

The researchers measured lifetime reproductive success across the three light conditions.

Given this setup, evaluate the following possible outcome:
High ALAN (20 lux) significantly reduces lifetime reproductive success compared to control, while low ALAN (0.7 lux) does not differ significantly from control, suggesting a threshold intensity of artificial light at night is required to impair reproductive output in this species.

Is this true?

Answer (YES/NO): NO